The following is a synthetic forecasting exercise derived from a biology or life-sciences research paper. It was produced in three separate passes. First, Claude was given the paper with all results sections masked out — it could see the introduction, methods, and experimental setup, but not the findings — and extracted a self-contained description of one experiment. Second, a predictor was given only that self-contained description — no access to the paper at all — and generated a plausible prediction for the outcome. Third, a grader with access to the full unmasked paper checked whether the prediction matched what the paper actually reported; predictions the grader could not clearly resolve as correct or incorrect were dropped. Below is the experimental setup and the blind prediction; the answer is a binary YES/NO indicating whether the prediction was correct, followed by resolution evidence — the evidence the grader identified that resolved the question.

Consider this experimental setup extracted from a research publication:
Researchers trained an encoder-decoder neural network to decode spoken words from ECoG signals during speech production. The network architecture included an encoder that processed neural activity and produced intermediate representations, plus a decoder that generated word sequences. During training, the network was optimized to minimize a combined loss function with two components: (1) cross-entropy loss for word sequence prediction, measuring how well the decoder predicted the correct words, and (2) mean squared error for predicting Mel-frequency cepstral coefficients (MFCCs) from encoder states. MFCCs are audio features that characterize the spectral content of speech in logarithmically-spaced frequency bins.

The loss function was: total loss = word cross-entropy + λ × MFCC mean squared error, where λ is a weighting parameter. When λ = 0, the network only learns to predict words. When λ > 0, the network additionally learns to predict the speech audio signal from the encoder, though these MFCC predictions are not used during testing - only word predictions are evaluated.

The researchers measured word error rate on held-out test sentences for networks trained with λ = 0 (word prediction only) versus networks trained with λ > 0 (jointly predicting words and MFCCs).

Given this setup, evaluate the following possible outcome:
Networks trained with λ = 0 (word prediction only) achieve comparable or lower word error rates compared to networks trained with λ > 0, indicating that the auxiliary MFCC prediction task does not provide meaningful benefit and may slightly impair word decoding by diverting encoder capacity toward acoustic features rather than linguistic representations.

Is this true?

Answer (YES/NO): NO